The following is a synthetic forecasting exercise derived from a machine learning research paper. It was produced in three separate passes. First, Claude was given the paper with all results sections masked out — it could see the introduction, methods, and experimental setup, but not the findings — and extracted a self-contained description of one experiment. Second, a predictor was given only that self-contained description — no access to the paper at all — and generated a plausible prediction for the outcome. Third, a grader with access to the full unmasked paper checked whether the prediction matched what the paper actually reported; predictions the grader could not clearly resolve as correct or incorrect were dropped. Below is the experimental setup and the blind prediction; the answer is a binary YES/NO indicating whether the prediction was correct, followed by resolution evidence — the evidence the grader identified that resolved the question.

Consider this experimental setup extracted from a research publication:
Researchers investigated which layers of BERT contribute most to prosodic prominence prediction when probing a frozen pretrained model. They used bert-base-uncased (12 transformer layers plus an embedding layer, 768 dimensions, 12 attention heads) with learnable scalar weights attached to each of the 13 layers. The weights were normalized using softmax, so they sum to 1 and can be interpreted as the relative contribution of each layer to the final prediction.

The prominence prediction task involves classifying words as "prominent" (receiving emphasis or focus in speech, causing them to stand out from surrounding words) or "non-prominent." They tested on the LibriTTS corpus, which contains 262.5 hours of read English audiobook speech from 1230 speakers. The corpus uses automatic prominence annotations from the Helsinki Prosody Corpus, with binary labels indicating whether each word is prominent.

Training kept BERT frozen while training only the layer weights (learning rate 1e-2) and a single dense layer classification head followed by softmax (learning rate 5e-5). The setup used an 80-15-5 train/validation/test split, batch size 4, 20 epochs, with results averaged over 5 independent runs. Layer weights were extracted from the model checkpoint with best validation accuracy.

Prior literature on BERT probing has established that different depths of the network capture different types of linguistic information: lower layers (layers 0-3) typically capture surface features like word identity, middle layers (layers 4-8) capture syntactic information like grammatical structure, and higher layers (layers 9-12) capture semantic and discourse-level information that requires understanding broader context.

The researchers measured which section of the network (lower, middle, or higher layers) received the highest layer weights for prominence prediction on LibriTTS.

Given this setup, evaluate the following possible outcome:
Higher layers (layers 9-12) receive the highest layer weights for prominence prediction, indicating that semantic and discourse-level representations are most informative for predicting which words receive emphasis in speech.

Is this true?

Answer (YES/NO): NO